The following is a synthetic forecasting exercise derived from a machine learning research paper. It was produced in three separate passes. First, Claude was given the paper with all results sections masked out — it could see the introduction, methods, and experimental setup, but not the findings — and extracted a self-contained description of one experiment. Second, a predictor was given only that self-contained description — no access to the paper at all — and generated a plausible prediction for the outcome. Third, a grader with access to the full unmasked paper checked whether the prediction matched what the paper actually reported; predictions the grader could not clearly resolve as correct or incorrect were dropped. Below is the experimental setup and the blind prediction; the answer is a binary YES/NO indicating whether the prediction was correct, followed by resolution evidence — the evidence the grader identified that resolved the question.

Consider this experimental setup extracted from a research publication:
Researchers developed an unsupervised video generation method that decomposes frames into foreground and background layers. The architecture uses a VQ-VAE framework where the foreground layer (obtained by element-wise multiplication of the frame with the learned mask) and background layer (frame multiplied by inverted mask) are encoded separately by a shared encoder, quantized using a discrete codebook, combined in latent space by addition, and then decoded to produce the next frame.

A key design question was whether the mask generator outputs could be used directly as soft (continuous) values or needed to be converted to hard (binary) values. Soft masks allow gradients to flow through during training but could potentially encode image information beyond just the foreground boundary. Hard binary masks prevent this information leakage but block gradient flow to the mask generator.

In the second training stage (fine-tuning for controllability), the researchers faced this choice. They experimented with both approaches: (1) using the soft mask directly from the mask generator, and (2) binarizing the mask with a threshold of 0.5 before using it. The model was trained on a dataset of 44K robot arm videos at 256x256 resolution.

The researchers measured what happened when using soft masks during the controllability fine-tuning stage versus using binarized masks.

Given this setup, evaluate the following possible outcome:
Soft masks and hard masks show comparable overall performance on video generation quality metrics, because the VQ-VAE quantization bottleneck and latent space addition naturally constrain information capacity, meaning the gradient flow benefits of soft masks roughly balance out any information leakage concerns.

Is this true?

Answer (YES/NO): NO